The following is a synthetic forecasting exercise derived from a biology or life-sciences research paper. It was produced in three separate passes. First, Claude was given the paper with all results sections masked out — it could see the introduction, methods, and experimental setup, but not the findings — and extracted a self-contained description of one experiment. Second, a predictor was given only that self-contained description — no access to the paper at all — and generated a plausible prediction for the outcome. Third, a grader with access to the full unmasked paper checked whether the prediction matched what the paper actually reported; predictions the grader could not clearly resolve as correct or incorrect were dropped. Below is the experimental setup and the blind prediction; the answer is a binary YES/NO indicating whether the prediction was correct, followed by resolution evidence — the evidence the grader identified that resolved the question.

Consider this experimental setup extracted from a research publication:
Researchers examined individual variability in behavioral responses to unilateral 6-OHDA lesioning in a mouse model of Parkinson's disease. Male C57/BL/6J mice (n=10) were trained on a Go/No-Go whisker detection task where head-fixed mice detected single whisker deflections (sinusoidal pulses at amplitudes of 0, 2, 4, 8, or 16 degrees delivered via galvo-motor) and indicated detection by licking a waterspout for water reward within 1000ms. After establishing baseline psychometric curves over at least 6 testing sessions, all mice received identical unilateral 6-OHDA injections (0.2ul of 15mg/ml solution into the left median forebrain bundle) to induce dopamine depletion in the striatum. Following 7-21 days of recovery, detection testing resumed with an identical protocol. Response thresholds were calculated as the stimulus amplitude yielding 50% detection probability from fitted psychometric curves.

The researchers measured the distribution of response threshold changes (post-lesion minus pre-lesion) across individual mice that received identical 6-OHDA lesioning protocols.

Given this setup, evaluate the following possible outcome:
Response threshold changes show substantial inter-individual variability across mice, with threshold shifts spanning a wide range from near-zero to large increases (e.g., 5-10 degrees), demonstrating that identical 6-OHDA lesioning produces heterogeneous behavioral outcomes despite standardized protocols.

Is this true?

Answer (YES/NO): YES